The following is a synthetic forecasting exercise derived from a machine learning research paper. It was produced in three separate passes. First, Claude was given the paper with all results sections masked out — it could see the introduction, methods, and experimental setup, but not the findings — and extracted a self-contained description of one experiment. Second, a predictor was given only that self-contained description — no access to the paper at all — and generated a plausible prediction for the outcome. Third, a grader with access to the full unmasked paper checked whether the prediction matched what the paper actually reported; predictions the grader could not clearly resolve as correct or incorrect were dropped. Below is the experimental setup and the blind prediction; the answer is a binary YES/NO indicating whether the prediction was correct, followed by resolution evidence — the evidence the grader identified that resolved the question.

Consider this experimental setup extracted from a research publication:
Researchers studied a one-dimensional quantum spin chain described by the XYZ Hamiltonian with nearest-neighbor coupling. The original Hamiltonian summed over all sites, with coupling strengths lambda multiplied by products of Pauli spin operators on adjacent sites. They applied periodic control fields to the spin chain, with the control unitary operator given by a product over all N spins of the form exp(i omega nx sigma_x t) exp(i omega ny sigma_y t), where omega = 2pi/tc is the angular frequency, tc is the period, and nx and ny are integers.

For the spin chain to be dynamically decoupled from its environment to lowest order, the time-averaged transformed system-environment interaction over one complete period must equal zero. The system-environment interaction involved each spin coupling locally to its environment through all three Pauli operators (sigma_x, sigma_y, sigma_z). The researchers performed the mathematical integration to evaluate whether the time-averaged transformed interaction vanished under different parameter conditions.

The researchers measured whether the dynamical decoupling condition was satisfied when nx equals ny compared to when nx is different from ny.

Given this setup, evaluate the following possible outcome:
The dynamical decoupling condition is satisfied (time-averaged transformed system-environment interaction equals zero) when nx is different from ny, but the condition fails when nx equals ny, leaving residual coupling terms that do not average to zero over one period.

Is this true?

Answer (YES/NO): YES